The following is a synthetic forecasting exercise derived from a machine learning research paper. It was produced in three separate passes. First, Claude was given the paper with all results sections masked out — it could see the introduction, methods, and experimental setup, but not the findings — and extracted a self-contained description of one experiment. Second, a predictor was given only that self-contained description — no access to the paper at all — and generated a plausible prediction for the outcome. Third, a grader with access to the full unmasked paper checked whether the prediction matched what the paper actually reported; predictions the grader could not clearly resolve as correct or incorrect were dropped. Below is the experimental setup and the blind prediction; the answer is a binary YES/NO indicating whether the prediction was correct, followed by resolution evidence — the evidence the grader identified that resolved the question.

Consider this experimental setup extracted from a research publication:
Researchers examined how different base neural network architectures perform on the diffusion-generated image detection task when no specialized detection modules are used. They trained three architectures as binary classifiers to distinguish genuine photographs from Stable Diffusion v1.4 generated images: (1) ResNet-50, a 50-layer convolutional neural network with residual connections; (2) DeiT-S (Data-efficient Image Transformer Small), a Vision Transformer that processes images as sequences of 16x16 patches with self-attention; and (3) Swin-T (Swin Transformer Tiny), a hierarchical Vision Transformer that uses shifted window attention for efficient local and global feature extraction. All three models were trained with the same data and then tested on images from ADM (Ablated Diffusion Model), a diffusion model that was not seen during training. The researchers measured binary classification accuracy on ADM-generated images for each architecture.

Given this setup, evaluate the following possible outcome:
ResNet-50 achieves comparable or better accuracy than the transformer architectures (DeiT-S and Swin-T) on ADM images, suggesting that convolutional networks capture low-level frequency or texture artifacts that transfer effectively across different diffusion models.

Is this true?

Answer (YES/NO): YES